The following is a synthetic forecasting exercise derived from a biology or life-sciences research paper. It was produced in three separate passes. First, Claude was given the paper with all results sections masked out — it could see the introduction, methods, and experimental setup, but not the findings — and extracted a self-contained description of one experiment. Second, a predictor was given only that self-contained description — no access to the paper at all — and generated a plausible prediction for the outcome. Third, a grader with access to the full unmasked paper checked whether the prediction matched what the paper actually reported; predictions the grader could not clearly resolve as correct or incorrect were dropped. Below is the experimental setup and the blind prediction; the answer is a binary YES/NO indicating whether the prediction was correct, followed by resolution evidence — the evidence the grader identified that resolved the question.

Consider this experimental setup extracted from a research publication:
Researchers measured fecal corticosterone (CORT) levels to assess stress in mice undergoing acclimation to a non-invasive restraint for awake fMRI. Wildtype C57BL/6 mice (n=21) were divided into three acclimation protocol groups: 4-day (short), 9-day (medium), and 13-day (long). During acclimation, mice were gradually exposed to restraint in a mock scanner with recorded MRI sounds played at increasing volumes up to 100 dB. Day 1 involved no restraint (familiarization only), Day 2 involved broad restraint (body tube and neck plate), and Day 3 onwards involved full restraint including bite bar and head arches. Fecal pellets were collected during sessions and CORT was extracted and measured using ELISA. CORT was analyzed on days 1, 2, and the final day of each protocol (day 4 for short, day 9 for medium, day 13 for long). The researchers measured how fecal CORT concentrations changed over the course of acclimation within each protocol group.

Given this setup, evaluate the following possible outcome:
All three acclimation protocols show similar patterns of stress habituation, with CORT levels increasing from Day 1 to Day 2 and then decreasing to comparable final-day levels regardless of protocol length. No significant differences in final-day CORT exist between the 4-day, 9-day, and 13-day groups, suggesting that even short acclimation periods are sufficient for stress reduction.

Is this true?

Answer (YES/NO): NO